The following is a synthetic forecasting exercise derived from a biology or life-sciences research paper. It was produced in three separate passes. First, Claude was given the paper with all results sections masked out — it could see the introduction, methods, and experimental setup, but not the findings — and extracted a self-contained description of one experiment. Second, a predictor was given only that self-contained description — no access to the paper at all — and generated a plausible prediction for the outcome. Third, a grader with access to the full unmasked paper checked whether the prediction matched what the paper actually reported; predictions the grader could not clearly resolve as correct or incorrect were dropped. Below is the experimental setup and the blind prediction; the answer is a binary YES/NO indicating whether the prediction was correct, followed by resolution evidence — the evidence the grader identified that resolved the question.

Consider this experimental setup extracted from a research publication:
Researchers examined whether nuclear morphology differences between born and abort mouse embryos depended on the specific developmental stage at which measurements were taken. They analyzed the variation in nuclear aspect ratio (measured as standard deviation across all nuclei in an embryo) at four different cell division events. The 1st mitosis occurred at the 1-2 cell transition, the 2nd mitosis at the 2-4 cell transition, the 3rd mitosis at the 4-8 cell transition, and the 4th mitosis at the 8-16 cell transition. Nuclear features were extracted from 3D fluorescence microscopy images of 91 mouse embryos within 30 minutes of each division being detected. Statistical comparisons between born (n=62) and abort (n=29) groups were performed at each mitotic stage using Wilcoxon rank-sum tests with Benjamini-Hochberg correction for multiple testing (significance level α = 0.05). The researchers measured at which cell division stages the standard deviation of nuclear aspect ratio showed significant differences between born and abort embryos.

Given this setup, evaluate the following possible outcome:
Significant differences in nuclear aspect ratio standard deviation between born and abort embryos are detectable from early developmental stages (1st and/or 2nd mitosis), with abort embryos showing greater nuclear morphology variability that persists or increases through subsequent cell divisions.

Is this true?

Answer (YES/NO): NO